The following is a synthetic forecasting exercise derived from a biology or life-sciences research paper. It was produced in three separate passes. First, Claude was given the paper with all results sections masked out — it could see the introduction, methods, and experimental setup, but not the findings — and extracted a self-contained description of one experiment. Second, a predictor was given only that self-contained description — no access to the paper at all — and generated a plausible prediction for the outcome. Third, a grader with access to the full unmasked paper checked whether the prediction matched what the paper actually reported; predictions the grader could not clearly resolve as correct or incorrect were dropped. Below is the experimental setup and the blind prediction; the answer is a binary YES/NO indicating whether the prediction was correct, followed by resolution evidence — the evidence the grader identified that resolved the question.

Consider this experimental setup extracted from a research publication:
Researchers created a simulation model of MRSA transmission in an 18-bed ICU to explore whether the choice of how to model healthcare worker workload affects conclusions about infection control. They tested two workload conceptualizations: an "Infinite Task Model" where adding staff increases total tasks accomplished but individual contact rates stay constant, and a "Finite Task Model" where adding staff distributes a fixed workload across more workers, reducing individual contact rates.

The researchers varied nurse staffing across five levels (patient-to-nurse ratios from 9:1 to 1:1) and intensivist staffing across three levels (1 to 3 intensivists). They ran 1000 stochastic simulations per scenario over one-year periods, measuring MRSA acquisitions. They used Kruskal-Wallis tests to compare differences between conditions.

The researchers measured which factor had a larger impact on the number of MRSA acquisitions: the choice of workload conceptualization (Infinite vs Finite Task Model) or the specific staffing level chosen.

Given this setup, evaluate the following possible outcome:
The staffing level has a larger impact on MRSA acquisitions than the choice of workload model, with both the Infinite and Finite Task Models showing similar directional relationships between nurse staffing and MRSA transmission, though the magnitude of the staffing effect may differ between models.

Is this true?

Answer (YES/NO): NO